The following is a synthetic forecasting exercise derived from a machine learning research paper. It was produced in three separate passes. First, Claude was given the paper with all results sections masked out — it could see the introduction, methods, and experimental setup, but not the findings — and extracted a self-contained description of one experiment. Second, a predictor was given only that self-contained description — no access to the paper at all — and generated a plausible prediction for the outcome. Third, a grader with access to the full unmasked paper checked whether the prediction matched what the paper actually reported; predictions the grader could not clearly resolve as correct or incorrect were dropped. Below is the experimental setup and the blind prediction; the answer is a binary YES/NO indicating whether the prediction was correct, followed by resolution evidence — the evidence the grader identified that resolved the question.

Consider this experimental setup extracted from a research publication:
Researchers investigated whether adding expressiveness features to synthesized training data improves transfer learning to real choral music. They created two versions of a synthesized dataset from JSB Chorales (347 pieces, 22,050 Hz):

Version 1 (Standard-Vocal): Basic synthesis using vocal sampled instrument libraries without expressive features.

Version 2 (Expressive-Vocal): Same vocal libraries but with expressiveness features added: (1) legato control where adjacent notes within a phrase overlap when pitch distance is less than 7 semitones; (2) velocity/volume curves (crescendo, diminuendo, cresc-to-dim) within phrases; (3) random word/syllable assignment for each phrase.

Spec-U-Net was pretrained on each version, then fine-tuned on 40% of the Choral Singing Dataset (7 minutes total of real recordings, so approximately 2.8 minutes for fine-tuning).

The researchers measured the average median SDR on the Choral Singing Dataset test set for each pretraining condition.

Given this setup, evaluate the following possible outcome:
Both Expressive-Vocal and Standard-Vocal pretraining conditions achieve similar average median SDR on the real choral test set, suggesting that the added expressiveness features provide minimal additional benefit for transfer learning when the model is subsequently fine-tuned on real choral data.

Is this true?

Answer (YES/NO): NO